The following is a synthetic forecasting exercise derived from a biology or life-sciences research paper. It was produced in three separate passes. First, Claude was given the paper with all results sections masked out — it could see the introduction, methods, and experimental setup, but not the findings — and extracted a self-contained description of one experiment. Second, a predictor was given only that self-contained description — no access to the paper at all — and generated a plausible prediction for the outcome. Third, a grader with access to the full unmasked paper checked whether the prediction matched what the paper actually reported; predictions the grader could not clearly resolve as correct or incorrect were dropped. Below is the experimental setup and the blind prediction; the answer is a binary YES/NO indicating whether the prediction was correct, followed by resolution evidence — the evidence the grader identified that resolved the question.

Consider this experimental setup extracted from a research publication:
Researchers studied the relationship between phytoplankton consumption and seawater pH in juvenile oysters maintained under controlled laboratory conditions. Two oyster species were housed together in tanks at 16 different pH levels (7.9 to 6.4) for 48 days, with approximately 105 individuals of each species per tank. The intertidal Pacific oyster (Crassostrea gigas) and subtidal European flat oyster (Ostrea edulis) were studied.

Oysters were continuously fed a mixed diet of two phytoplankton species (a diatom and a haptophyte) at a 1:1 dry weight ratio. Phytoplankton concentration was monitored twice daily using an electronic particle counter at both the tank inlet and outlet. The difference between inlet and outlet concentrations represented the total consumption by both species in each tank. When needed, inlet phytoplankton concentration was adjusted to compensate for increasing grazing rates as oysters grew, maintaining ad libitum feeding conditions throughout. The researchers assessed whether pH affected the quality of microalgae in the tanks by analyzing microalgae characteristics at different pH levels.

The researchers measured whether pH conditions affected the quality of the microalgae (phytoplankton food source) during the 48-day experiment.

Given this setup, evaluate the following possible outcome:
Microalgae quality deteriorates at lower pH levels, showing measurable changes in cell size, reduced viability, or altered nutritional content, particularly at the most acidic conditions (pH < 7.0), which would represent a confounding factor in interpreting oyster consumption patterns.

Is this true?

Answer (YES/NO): NO